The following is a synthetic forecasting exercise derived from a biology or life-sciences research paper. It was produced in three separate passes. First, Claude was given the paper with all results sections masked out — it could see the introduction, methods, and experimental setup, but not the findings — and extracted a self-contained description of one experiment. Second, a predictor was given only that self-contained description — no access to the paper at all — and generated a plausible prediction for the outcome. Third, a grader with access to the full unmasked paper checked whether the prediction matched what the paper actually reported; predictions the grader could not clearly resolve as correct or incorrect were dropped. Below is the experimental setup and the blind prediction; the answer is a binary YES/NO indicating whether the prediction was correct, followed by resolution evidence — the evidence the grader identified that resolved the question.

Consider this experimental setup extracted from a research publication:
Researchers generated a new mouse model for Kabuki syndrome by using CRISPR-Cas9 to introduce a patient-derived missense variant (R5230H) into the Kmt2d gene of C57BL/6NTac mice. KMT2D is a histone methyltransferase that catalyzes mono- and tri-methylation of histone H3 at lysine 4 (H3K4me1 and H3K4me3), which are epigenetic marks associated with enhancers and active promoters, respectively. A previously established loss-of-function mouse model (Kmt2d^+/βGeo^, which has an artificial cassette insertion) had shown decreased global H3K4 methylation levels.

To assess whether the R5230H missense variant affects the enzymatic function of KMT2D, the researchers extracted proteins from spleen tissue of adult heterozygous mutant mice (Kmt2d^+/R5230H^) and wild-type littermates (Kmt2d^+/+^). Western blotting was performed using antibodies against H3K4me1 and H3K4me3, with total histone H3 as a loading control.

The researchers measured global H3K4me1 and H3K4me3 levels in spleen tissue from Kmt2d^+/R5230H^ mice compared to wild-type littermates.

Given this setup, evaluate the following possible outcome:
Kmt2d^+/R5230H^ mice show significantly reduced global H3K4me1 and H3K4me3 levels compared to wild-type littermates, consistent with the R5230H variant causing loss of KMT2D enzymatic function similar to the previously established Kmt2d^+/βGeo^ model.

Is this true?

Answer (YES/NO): NO